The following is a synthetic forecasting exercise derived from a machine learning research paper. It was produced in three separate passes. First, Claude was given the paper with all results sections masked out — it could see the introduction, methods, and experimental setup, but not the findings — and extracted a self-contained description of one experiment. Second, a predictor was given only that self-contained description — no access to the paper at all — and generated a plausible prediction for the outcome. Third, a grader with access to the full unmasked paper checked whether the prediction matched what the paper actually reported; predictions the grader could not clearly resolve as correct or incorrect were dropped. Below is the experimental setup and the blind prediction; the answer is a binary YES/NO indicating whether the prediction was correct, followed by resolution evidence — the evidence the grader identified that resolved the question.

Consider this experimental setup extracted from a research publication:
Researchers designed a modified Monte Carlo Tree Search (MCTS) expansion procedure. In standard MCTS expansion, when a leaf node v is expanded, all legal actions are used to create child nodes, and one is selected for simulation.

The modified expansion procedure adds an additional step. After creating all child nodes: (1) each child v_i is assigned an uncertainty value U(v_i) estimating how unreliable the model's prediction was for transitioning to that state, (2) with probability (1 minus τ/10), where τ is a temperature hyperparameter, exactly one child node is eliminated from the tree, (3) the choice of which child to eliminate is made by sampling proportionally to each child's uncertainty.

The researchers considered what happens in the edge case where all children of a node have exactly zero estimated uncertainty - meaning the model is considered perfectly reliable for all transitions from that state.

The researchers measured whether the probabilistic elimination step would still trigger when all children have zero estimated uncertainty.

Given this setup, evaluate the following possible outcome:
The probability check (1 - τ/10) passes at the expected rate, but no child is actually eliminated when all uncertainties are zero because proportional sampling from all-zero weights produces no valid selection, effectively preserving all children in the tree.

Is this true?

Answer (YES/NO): NO